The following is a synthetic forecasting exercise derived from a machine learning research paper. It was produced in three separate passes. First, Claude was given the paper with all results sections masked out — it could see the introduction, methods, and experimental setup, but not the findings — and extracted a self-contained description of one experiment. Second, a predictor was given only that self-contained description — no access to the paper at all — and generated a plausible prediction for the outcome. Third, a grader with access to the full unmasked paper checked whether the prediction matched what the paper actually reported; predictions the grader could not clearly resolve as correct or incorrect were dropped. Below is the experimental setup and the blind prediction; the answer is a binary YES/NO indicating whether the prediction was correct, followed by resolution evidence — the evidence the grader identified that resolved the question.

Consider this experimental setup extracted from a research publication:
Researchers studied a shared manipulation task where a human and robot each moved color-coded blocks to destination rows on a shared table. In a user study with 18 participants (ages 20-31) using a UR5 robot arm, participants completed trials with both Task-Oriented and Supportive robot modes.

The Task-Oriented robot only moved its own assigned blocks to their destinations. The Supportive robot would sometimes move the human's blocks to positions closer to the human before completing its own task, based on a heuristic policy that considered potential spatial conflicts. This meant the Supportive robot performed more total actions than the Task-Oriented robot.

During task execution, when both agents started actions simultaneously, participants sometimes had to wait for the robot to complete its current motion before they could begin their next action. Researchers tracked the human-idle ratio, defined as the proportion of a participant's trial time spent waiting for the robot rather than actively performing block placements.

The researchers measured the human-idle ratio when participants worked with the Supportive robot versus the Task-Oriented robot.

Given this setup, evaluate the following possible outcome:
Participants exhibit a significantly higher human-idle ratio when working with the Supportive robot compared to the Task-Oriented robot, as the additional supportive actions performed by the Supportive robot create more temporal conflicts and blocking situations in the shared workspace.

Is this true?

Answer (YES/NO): YES